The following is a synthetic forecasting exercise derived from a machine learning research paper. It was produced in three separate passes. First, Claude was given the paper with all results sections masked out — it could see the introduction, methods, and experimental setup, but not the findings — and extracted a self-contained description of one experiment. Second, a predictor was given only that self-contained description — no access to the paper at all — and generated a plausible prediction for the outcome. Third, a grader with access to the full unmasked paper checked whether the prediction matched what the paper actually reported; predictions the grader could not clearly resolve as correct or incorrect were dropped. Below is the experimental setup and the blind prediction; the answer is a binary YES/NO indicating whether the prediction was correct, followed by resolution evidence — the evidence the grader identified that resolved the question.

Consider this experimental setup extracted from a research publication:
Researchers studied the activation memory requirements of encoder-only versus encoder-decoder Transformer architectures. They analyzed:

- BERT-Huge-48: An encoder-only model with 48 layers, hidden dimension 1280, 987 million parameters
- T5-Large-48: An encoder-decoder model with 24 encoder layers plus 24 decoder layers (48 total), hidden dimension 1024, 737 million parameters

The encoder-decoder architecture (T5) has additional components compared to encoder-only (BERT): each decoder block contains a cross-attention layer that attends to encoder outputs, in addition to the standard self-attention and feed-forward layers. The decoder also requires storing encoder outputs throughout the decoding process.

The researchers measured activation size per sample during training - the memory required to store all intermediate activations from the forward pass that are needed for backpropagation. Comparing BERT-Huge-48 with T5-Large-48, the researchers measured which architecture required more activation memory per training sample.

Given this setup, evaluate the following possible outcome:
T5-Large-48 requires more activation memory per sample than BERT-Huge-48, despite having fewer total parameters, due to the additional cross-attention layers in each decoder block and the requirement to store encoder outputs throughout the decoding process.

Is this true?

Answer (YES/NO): YES